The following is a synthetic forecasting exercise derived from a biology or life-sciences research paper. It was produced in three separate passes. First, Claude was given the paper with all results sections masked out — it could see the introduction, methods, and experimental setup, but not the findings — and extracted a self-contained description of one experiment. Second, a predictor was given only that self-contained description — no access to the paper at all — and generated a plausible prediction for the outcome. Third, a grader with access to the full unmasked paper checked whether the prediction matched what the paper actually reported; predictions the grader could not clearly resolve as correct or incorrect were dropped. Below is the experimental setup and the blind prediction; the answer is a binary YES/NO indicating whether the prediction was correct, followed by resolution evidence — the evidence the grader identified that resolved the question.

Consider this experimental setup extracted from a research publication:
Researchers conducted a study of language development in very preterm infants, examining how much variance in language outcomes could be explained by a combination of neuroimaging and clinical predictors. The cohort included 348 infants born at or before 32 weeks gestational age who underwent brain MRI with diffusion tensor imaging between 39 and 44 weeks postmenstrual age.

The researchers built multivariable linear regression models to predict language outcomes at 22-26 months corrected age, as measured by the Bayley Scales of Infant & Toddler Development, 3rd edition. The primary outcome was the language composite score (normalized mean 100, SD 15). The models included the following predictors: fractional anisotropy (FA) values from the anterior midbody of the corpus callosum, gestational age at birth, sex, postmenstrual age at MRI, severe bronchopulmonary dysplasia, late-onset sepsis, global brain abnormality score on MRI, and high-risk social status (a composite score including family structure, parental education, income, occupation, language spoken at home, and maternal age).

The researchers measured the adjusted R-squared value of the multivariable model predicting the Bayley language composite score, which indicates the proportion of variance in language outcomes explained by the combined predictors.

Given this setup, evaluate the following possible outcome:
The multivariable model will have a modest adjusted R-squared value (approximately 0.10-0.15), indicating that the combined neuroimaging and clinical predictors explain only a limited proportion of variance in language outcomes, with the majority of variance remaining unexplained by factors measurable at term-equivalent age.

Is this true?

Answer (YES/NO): NO